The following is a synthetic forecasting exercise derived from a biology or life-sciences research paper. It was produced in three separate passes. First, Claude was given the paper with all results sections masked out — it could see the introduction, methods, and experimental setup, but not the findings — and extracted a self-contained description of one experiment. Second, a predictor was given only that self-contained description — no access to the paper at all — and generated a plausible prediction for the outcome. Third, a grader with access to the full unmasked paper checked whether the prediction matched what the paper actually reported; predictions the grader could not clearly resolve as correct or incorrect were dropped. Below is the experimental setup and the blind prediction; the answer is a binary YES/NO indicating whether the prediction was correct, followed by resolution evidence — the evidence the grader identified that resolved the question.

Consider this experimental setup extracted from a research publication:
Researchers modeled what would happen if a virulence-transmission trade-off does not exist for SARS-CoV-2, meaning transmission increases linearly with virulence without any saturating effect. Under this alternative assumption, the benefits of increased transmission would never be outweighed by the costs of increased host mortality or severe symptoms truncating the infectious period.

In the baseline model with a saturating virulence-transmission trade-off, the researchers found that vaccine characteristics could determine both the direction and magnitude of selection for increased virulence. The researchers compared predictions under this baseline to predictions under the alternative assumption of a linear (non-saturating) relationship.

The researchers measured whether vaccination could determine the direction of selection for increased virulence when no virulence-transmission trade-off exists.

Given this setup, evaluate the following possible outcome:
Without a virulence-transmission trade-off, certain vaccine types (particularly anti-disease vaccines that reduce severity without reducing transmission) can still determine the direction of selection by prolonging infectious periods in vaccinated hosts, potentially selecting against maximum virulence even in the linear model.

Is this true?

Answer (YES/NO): NO